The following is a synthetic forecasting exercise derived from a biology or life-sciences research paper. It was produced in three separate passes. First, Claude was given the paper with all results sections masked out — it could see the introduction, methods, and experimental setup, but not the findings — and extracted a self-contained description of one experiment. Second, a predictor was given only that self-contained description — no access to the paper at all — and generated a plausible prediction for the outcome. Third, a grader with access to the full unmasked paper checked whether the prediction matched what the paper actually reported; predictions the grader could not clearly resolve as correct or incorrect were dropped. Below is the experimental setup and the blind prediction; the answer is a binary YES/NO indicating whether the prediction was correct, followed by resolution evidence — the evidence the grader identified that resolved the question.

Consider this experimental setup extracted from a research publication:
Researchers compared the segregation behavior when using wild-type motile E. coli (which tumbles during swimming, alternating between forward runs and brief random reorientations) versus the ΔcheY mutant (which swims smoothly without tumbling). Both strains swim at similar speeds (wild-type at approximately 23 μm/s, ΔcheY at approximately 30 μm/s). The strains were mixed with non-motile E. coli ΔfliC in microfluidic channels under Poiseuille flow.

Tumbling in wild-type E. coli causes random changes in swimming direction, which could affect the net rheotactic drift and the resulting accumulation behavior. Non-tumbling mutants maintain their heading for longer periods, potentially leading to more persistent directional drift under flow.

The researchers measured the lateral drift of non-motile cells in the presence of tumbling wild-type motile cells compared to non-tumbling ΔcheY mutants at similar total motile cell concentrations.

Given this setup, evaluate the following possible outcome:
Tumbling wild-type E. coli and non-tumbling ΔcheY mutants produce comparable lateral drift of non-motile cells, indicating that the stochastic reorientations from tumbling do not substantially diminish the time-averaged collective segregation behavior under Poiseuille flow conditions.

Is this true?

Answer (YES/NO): YES